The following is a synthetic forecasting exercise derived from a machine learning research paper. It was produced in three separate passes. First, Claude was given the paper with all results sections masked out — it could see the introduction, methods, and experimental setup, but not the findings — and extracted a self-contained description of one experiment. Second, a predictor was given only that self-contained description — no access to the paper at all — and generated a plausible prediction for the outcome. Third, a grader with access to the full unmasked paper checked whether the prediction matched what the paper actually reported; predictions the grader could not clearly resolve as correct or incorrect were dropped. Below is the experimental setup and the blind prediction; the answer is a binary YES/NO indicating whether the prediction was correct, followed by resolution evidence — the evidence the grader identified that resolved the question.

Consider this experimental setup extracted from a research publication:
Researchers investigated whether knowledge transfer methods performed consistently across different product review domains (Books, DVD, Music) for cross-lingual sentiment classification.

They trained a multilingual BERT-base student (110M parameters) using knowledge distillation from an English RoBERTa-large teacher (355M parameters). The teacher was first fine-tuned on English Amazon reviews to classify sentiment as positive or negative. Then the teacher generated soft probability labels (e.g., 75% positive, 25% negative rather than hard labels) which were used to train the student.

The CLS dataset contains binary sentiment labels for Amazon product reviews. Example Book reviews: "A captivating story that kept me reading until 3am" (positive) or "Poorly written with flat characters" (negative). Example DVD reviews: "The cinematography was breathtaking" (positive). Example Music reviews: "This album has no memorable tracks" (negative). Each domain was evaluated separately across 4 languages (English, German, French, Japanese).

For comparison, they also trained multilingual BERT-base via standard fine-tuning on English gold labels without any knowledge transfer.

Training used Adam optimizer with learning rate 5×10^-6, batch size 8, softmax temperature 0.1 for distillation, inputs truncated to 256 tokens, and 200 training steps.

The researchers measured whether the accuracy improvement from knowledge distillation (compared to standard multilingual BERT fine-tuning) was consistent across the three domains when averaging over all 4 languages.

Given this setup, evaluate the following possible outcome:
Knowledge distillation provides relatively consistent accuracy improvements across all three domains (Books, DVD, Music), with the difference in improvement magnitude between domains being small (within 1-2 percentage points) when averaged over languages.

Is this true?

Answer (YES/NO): YES